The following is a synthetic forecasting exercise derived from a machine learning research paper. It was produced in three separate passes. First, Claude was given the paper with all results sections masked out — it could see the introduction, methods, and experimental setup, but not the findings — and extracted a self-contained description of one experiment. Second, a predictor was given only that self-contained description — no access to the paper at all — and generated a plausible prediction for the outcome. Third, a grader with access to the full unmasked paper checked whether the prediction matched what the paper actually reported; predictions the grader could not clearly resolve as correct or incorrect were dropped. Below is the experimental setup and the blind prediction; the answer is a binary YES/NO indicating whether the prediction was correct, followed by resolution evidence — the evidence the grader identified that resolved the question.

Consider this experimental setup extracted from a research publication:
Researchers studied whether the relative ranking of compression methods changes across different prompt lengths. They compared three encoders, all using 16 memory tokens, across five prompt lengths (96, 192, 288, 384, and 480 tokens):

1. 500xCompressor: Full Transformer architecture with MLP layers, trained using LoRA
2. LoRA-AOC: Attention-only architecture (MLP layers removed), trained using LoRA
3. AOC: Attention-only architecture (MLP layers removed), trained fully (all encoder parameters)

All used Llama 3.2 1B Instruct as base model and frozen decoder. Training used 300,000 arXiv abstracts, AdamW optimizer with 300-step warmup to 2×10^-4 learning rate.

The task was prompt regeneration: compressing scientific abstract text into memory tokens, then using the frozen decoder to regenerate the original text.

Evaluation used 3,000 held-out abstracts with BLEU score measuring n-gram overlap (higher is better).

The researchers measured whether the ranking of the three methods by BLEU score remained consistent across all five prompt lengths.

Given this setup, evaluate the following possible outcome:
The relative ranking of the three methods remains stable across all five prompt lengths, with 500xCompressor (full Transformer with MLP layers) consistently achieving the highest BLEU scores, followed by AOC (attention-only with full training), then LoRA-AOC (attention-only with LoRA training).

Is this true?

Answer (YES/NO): NO